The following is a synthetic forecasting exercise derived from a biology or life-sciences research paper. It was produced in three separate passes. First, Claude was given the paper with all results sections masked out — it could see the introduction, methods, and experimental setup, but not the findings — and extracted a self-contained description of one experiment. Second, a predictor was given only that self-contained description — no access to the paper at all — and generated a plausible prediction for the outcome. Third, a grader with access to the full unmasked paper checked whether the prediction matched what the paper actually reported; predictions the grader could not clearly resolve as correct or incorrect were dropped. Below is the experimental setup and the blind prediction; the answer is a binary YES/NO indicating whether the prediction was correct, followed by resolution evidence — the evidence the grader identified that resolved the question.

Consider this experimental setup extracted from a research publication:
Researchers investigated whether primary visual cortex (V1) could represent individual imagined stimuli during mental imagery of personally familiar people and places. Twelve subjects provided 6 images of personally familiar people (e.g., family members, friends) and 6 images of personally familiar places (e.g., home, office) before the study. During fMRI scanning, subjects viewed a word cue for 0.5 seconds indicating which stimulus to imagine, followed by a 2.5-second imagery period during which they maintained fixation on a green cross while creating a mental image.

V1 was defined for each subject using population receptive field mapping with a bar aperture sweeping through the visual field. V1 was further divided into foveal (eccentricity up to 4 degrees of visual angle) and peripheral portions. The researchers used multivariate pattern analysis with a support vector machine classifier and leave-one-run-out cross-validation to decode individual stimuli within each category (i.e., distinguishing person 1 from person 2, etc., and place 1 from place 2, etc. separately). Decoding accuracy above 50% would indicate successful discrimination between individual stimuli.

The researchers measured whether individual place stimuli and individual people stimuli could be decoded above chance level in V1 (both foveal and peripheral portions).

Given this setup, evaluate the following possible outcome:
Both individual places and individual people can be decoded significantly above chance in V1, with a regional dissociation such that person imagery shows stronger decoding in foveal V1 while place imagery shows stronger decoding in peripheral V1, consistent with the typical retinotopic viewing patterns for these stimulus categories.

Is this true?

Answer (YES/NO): NO